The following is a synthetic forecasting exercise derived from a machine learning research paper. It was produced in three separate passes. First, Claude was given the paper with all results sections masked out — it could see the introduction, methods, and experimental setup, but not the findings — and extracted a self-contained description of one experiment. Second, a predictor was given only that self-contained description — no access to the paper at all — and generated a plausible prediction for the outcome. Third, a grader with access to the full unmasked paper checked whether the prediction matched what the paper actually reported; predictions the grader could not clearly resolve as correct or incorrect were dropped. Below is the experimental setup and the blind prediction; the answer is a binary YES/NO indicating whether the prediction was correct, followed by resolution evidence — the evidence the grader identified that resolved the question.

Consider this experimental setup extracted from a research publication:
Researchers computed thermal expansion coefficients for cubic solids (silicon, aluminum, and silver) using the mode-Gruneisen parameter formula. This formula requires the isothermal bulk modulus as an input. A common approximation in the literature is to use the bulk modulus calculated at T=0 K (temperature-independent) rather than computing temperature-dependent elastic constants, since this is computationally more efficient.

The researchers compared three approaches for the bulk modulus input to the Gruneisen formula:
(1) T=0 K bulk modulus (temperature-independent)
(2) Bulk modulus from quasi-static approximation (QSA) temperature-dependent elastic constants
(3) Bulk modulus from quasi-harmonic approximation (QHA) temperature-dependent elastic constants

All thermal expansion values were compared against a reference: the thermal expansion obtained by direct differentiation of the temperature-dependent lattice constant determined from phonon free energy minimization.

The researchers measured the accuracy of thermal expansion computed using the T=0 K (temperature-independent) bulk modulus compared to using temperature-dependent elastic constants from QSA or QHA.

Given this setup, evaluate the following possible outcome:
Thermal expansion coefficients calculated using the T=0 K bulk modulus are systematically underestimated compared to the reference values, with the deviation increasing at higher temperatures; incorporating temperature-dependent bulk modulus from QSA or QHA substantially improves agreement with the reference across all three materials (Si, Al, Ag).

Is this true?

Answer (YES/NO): YES